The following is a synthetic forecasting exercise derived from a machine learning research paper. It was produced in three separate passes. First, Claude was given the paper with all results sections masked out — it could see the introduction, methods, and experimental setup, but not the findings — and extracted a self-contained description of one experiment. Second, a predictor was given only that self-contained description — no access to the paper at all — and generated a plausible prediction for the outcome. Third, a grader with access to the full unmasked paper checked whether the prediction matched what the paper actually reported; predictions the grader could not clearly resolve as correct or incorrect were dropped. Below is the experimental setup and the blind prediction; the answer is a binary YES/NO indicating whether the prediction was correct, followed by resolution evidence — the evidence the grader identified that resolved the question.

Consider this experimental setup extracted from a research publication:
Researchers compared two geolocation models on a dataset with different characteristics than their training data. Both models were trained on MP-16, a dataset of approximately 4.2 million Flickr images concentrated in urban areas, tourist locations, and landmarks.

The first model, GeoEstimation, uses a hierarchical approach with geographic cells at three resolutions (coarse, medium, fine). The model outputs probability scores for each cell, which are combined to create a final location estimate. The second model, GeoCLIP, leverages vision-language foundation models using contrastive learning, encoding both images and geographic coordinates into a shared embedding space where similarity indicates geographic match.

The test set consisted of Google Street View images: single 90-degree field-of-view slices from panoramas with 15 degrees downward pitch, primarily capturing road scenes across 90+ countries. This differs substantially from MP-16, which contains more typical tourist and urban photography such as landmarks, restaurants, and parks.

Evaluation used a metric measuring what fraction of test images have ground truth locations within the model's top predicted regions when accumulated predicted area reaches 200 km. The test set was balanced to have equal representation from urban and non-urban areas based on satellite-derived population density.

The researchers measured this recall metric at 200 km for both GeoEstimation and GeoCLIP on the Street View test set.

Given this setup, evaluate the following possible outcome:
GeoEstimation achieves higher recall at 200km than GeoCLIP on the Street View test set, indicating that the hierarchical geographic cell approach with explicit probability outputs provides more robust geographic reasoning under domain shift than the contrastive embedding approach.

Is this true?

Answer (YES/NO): NO